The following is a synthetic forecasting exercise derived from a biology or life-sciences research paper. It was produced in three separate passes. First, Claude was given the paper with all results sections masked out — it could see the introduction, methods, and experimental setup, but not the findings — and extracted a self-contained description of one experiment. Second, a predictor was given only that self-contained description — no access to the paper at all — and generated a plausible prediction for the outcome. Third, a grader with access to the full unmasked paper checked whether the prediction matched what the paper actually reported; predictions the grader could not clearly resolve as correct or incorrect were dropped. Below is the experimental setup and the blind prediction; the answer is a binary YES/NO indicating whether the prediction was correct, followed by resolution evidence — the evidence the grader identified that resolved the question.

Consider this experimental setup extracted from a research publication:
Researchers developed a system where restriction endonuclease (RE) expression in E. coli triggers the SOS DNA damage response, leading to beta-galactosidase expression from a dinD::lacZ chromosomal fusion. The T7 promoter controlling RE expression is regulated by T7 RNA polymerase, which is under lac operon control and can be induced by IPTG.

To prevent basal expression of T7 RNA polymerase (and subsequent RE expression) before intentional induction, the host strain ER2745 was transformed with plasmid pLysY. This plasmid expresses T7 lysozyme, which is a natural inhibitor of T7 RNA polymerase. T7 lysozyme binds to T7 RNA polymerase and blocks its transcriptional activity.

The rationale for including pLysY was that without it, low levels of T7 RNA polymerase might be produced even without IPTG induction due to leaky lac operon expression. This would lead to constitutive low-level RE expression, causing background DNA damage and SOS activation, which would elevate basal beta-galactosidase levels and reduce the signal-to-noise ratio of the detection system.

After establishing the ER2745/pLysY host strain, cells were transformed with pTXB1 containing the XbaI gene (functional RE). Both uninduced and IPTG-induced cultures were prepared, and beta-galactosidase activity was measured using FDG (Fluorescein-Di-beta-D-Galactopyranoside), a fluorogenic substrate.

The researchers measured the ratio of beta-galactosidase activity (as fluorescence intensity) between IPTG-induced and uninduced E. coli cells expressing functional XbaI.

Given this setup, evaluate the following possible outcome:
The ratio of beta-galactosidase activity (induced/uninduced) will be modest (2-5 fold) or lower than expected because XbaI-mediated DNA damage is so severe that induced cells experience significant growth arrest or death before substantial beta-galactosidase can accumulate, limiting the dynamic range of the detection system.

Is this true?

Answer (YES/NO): NO